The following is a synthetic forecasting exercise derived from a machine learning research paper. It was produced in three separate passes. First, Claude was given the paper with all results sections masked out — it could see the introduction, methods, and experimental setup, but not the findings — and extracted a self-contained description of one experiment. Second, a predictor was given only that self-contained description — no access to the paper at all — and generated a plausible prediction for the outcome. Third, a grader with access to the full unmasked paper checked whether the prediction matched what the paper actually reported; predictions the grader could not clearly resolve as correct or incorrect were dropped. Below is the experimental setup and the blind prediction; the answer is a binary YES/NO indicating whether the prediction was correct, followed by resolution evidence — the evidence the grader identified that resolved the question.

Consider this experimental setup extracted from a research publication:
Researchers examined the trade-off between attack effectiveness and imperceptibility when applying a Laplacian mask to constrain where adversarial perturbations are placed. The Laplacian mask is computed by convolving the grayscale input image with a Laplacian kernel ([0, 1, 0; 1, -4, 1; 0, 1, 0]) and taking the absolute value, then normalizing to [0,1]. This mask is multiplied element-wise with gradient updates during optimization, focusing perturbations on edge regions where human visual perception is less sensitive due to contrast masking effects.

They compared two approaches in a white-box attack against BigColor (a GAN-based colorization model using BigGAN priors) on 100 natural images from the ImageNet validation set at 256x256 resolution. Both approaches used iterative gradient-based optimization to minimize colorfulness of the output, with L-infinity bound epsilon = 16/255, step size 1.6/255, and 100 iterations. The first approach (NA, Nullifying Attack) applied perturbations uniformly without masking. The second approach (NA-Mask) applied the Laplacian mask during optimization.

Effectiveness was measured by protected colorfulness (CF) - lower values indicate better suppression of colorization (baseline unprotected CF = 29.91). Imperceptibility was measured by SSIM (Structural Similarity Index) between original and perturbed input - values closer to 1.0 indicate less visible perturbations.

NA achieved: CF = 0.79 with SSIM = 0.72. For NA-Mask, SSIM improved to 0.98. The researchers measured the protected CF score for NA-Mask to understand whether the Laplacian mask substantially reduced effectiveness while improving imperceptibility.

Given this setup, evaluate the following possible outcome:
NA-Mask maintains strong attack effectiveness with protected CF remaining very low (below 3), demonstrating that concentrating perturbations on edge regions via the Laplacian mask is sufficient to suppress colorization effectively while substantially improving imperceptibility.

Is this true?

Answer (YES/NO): YES